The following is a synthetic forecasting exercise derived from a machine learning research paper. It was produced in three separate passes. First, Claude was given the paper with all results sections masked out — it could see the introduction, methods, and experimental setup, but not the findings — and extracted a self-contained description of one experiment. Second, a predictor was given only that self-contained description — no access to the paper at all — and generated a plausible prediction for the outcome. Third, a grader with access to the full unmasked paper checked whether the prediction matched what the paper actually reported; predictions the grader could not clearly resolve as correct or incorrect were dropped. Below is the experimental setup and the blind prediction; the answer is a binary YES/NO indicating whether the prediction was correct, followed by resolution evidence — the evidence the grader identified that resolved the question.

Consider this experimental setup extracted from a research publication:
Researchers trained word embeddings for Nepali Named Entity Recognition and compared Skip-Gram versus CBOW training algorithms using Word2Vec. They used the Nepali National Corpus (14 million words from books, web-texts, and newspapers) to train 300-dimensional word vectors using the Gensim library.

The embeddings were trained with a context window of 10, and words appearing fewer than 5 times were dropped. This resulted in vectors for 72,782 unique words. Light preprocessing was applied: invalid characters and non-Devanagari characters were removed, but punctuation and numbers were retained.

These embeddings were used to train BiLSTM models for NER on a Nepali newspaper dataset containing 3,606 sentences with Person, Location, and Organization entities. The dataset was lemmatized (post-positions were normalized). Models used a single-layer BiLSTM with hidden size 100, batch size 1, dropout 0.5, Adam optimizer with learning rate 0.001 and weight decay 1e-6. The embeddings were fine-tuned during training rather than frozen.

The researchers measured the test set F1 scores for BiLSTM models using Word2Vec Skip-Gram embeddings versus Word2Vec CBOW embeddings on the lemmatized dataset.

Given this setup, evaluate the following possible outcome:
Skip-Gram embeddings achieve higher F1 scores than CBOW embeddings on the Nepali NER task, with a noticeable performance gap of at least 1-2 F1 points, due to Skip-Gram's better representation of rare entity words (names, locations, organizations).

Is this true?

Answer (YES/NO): YES